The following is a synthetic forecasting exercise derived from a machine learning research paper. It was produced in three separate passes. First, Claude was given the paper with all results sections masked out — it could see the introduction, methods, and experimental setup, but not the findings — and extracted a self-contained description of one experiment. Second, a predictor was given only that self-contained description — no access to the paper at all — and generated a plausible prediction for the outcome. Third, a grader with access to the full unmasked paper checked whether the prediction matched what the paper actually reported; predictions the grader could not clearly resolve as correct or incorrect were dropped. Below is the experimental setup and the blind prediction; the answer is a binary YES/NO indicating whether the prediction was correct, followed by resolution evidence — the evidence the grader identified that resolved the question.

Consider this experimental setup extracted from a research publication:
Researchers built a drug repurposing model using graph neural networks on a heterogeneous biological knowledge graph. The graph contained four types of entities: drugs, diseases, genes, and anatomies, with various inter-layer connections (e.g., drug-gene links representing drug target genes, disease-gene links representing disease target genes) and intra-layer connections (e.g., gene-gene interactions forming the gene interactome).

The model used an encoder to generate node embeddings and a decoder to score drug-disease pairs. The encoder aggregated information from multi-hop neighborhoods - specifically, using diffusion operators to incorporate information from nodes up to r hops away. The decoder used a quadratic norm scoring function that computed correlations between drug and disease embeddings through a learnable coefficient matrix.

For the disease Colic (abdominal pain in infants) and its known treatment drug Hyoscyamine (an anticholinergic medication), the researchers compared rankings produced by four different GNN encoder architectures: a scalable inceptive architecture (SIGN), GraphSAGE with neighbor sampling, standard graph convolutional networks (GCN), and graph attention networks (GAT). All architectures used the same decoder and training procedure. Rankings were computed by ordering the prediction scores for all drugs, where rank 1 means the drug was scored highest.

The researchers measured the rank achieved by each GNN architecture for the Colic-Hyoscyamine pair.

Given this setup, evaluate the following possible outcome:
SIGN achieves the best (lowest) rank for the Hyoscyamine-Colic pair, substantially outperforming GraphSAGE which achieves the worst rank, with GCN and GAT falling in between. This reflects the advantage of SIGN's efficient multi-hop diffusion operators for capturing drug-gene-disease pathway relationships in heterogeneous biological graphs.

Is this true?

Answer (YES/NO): NO